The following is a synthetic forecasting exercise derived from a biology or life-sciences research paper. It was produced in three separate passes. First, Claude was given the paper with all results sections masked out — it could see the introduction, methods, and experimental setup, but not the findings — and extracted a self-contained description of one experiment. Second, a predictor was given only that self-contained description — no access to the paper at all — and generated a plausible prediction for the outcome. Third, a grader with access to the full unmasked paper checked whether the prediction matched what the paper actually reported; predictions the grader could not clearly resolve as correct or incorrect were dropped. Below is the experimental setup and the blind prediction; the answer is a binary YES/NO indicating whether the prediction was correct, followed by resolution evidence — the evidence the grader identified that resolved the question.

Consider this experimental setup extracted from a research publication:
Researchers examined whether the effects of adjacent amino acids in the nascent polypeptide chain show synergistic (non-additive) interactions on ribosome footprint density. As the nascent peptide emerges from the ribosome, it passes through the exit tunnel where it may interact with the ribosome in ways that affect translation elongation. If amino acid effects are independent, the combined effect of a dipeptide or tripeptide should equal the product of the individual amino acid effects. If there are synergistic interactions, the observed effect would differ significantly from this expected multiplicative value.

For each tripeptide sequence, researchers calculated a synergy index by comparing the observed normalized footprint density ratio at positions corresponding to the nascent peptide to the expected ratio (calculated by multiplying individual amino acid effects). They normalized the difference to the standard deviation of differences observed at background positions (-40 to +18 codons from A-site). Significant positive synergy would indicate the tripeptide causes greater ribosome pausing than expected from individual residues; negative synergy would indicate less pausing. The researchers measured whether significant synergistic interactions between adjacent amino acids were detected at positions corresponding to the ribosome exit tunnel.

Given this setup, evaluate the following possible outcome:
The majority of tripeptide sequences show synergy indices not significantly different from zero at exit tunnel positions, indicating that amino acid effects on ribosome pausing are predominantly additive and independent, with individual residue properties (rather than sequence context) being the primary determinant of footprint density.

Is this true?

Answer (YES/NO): YES